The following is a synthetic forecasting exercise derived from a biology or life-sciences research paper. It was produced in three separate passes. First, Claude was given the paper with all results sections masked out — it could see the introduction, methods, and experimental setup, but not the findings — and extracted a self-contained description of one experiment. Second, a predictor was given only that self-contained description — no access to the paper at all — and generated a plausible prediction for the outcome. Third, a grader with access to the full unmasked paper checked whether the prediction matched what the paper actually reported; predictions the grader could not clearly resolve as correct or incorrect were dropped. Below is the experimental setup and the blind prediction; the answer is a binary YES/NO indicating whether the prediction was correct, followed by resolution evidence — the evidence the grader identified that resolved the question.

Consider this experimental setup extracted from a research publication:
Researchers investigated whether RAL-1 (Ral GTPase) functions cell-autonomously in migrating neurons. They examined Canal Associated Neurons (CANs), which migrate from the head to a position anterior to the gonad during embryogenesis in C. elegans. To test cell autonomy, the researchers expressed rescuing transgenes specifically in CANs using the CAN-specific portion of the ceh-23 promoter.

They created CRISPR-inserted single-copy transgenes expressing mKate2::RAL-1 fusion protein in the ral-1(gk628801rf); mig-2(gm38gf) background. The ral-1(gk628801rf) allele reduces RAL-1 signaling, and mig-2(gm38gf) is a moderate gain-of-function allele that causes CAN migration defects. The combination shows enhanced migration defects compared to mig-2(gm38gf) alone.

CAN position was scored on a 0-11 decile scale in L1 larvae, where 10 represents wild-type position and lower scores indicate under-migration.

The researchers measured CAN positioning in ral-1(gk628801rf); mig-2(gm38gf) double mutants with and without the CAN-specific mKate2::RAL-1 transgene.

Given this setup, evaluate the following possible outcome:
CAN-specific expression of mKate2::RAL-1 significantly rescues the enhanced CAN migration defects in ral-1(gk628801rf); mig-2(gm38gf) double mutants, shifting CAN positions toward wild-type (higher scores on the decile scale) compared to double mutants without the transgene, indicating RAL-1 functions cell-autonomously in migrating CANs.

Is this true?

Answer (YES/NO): YES